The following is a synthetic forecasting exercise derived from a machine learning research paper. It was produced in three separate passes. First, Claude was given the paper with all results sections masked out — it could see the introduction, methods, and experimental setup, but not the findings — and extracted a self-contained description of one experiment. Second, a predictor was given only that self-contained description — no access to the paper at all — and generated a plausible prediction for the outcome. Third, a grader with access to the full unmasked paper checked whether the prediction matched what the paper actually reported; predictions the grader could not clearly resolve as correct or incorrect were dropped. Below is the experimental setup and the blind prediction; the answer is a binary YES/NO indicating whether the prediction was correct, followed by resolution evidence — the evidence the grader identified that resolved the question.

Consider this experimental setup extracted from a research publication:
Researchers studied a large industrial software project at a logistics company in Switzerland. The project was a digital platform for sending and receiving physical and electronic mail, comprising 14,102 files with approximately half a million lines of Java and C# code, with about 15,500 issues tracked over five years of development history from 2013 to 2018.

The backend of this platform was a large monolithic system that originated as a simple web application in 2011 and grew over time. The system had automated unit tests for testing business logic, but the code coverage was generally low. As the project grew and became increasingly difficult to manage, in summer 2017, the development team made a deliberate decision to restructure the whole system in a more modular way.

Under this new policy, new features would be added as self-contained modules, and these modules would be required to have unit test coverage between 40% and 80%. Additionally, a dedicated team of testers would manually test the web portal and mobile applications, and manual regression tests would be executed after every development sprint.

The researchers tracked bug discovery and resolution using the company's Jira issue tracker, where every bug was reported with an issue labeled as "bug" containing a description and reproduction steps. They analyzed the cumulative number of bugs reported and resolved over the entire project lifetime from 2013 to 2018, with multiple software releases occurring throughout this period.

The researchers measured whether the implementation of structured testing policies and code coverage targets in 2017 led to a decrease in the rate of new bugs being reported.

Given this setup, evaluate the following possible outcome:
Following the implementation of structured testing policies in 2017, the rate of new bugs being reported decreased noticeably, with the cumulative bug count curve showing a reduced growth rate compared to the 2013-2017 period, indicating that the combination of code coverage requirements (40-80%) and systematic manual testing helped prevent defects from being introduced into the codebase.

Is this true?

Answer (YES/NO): NO